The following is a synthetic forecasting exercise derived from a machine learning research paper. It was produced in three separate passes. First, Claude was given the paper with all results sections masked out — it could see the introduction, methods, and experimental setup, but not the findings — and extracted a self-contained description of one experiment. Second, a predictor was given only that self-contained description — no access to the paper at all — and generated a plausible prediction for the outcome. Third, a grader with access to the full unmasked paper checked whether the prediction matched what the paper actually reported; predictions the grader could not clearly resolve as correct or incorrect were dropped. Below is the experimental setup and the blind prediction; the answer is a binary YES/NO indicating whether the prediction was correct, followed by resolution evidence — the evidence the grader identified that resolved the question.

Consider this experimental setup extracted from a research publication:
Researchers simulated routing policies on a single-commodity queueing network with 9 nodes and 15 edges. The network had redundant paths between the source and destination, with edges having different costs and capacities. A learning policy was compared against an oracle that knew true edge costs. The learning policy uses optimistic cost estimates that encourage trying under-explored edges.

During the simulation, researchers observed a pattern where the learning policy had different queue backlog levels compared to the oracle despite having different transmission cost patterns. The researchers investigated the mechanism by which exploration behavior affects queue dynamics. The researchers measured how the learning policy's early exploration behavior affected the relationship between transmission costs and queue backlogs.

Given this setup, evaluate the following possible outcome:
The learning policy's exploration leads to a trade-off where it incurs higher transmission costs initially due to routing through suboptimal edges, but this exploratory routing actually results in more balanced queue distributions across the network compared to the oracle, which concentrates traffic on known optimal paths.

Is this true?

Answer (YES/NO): NO